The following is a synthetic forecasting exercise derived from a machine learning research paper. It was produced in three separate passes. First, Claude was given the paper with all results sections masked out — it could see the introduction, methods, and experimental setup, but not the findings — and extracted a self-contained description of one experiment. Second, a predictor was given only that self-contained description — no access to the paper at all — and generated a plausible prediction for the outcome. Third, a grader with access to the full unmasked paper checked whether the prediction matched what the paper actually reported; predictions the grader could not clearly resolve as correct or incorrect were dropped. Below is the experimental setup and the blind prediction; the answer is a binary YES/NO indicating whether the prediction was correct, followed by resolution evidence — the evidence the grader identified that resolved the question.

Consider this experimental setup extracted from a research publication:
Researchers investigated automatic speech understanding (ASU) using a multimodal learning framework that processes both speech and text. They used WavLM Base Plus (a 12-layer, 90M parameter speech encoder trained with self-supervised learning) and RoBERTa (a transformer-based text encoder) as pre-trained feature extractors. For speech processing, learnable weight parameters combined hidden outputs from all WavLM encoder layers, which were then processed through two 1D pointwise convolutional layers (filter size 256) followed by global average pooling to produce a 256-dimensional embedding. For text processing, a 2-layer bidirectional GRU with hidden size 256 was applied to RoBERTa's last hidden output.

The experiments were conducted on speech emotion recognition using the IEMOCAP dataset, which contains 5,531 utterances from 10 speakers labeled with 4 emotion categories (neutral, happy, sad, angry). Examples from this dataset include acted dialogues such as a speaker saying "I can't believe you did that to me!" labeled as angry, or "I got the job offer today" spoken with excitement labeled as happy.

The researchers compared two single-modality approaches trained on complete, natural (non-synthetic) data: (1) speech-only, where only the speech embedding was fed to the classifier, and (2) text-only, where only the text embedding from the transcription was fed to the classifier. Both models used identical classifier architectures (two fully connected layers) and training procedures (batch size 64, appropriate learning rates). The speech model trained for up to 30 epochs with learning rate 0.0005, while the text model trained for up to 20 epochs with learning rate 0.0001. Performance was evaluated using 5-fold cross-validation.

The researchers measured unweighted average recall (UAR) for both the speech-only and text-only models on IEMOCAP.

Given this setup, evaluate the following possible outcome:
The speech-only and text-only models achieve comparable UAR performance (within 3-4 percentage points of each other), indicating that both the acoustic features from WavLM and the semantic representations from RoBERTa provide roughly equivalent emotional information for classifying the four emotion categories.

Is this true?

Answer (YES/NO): NO